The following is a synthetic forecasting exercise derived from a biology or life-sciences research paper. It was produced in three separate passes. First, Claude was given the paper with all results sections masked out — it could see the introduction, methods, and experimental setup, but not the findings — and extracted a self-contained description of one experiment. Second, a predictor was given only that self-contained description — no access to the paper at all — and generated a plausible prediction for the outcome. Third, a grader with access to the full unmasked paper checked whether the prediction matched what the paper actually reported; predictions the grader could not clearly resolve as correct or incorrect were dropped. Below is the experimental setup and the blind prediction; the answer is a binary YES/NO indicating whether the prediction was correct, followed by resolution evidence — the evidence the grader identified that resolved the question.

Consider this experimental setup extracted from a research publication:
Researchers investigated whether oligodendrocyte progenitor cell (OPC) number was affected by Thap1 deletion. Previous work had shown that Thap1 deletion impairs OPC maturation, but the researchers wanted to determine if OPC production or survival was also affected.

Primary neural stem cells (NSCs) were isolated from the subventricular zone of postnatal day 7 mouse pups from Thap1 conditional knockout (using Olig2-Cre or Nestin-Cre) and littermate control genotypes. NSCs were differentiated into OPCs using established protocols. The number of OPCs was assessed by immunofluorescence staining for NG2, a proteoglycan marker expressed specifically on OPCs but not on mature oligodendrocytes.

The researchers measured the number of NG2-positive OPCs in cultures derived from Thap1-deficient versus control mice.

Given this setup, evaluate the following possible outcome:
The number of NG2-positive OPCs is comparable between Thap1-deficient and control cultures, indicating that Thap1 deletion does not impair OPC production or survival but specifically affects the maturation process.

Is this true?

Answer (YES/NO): YES